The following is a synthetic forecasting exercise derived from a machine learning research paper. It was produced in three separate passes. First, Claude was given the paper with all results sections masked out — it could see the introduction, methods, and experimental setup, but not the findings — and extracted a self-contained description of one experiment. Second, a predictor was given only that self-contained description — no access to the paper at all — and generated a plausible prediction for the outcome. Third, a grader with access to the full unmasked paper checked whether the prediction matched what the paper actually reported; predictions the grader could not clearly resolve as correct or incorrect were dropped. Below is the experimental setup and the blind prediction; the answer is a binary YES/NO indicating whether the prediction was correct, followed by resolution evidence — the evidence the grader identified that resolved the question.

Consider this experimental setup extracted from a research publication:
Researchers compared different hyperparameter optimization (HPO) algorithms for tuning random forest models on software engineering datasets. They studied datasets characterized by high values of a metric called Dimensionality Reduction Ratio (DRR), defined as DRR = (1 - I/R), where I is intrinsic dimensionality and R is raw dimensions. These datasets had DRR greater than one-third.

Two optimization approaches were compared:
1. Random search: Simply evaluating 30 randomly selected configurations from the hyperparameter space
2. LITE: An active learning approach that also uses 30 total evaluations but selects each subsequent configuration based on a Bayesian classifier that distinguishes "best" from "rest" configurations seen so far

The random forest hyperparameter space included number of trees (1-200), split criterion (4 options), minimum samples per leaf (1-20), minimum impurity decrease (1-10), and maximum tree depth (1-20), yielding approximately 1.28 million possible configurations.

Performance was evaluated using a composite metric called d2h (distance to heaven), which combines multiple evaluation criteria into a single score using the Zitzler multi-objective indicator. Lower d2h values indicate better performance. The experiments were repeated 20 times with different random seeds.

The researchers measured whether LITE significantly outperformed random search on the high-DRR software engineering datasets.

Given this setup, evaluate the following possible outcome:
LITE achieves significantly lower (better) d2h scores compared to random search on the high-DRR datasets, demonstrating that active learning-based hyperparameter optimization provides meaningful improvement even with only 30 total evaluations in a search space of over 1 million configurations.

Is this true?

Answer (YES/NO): NO